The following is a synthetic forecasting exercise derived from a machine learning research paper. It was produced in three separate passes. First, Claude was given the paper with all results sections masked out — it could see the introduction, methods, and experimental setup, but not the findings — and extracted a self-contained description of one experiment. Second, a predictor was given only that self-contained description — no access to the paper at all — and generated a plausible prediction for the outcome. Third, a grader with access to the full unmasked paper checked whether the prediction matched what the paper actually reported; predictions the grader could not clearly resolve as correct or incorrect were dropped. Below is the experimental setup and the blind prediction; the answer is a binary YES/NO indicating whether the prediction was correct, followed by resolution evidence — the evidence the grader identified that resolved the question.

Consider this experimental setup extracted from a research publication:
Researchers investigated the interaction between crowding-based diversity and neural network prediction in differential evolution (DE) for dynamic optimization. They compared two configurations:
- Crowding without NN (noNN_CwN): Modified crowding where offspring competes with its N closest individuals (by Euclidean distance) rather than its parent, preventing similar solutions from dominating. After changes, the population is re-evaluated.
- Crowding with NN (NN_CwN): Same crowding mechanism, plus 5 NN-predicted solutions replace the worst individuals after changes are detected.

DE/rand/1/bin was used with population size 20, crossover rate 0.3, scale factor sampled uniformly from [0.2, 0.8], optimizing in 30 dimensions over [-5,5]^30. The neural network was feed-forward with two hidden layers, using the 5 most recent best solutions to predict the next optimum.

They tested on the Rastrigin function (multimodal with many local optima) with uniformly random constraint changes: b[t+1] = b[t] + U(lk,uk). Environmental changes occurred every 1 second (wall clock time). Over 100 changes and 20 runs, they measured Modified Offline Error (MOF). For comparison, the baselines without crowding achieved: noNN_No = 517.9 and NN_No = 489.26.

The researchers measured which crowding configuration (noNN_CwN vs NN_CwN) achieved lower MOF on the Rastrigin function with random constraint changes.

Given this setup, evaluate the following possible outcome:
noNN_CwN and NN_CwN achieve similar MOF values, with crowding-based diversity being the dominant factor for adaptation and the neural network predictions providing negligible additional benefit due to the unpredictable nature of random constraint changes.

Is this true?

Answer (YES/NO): NO